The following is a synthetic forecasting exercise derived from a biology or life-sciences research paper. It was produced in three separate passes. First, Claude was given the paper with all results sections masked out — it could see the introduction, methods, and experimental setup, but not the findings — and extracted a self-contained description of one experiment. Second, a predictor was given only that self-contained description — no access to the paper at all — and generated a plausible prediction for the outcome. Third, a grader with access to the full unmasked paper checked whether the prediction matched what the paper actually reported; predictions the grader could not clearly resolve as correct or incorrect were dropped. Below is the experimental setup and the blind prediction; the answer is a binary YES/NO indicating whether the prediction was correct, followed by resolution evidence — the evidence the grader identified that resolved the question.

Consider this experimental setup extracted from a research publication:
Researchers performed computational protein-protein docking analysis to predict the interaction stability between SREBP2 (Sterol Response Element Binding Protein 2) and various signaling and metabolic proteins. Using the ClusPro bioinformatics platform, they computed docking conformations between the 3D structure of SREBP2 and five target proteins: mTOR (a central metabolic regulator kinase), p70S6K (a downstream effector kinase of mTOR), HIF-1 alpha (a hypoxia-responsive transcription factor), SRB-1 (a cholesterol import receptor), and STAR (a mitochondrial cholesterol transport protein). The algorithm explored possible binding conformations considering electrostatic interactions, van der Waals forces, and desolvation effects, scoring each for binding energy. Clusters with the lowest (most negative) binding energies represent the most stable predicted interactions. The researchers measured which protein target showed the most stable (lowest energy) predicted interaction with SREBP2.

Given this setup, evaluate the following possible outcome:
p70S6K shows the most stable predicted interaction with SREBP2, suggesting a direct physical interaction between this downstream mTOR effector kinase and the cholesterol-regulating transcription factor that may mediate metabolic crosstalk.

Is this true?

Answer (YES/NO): NO